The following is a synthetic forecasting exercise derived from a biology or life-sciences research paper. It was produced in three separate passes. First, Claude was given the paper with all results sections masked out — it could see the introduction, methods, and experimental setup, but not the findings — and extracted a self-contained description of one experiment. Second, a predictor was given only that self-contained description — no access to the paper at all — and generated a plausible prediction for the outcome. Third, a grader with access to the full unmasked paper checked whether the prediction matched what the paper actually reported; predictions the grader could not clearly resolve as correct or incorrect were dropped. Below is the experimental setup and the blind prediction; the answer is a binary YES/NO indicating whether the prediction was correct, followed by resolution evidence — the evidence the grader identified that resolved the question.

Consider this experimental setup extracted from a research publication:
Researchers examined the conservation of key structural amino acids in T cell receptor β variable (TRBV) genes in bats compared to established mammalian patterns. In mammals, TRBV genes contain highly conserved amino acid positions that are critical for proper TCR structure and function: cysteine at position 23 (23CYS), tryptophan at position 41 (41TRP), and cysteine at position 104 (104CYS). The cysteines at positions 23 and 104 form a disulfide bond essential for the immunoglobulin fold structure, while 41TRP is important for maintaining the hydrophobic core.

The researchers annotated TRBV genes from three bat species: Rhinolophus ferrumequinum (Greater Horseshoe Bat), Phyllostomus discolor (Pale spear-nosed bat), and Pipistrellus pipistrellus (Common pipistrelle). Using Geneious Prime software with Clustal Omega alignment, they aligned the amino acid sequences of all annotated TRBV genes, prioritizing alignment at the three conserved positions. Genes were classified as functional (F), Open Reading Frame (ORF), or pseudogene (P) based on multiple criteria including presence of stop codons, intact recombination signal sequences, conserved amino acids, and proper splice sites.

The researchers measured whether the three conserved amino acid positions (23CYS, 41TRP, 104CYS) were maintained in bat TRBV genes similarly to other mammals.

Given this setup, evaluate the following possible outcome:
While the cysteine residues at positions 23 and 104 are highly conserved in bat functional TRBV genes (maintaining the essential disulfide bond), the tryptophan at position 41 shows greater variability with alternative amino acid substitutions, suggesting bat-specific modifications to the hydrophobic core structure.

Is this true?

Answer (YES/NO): NO